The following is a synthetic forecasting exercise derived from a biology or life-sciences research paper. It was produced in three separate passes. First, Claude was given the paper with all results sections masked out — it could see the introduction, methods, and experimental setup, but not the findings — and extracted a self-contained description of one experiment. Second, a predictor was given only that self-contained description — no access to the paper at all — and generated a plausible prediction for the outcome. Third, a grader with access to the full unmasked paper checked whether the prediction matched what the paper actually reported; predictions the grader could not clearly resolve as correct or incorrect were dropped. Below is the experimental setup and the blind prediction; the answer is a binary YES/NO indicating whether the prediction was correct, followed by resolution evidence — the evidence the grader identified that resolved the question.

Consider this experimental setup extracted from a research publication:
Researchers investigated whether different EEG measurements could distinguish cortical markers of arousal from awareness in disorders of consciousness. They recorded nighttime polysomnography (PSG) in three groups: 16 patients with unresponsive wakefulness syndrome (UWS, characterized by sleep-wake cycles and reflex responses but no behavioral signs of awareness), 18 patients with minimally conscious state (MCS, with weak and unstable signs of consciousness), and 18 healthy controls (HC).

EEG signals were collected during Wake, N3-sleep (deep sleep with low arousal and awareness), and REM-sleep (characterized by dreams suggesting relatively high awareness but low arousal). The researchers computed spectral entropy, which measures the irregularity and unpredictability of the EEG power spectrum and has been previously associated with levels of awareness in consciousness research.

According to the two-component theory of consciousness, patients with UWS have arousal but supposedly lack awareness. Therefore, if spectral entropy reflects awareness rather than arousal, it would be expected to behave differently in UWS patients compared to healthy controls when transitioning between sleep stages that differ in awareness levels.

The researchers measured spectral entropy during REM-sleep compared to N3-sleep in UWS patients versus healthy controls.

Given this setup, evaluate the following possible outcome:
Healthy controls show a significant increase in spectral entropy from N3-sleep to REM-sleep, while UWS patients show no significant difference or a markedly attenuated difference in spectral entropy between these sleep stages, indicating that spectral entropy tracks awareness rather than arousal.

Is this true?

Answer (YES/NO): YES